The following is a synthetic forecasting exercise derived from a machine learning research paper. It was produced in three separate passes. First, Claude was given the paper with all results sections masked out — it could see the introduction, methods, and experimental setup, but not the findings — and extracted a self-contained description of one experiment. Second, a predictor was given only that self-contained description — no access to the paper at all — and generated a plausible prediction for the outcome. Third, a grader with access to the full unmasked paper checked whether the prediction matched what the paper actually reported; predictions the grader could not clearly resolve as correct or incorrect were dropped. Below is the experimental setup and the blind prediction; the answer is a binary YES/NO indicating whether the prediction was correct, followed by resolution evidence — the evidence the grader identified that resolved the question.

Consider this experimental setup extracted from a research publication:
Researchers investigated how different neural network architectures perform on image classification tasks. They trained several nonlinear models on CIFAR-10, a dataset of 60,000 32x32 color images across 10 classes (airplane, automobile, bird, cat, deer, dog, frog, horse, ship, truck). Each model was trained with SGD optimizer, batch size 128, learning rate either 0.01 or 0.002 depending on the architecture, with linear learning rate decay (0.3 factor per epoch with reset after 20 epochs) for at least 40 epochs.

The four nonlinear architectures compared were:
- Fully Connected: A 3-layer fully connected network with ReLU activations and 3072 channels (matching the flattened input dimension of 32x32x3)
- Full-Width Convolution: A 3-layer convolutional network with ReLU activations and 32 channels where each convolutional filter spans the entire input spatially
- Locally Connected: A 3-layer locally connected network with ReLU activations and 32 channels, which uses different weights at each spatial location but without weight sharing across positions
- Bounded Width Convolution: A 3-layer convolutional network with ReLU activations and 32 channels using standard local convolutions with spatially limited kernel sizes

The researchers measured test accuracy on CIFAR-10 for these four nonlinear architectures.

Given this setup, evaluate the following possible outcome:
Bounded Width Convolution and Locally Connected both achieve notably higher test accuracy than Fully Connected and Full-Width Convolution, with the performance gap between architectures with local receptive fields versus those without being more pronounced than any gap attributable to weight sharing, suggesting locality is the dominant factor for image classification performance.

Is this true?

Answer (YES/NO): NO